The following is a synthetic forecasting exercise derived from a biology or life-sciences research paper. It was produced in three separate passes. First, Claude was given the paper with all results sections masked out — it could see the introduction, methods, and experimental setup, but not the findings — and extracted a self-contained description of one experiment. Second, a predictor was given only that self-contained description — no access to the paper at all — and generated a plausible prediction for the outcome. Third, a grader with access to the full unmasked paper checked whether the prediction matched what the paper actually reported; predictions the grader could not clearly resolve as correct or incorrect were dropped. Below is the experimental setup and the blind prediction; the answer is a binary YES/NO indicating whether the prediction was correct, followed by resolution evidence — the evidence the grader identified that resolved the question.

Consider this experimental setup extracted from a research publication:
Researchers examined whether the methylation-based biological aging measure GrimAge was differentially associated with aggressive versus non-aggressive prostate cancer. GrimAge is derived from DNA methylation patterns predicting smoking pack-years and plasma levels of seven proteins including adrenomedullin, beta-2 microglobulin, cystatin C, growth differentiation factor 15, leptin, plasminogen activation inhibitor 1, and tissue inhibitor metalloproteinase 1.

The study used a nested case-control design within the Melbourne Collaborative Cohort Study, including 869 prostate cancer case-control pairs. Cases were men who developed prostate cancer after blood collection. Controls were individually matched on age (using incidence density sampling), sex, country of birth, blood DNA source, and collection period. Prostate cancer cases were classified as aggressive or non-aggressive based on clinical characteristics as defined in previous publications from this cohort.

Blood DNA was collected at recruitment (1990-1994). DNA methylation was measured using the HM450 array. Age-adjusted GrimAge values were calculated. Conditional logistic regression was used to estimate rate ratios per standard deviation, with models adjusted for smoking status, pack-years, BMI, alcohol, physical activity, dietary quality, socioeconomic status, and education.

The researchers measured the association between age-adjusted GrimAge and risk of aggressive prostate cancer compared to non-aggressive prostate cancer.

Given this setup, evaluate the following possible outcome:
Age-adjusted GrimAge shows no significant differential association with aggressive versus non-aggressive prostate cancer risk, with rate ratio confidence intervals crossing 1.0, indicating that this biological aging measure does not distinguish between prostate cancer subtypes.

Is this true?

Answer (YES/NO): NO